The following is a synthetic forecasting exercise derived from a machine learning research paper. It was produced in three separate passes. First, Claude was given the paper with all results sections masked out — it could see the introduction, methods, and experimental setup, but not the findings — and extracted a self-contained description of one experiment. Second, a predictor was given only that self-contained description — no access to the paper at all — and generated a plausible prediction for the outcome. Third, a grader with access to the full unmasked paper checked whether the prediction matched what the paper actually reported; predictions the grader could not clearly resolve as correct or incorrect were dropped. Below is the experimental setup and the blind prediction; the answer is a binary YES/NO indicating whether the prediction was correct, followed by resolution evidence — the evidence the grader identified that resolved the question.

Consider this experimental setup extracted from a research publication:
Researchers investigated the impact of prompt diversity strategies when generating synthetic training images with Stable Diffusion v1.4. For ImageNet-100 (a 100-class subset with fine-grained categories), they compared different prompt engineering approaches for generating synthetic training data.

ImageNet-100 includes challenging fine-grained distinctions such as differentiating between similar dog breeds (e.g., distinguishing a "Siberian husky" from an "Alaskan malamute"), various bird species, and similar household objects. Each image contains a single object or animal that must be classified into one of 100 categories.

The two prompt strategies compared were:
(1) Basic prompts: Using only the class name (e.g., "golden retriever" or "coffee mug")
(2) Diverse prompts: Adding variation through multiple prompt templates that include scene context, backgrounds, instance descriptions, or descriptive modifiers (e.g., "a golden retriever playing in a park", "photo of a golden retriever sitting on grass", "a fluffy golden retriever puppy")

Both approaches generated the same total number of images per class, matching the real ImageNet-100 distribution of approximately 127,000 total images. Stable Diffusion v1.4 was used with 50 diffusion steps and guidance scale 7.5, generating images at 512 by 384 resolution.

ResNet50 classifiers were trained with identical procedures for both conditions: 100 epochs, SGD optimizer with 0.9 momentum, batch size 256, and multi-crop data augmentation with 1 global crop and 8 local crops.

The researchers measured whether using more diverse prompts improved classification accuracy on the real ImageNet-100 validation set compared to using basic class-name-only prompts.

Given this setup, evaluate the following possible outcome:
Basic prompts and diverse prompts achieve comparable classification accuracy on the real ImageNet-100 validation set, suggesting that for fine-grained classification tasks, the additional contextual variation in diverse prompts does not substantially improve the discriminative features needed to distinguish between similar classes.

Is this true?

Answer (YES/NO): NO